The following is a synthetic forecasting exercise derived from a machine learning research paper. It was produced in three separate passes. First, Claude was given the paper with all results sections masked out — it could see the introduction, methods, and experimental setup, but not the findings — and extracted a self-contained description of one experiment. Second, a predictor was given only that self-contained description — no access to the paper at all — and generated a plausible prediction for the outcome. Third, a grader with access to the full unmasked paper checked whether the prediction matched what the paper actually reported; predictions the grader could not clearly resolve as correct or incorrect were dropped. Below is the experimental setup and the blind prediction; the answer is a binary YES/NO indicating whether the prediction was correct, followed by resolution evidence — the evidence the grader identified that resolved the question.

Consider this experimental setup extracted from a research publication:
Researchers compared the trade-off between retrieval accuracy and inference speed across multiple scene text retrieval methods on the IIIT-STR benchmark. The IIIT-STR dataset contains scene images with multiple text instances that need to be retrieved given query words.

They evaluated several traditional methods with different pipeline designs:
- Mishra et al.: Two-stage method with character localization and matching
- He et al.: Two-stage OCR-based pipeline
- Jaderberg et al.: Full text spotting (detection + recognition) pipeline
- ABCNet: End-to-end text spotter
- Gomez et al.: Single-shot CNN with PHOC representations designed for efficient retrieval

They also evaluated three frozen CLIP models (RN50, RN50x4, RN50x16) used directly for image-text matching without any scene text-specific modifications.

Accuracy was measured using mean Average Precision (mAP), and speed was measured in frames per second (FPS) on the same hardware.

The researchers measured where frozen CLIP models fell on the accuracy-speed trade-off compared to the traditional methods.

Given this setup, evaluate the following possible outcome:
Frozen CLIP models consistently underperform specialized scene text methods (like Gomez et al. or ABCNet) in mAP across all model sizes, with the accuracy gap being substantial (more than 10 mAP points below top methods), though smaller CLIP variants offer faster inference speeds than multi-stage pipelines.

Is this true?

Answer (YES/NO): YES